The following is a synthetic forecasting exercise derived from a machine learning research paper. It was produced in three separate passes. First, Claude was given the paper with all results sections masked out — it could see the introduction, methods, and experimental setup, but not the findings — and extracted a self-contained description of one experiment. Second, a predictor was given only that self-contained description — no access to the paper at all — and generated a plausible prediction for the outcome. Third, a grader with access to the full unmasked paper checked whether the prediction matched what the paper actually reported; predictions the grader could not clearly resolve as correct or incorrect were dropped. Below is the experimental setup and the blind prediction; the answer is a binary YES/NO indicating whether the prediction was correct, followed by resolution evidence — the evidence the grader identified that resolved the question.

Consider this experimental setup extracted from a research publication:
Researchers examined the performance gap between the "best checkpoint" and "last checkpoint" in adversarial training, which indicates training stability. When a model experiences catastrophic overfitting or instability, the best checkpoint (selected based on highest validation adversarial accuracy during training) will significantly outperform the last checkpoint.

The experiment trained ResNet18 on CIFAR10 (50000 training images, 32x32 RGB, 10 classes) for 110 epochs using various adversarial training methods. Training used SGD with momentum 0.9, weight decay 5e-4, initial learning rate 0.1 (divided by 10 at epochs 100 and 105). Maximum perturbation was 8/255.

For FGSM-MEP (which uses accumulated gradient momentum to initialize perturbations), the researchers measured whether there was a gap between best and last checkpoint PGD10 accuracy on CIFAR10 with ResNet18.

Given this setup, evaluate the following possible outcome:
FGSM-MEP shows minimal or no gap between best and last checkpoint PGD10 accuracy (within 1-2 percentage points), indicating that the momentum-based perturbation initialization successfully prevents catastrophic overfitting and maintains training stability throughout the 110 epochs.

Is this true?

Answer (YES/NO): YES